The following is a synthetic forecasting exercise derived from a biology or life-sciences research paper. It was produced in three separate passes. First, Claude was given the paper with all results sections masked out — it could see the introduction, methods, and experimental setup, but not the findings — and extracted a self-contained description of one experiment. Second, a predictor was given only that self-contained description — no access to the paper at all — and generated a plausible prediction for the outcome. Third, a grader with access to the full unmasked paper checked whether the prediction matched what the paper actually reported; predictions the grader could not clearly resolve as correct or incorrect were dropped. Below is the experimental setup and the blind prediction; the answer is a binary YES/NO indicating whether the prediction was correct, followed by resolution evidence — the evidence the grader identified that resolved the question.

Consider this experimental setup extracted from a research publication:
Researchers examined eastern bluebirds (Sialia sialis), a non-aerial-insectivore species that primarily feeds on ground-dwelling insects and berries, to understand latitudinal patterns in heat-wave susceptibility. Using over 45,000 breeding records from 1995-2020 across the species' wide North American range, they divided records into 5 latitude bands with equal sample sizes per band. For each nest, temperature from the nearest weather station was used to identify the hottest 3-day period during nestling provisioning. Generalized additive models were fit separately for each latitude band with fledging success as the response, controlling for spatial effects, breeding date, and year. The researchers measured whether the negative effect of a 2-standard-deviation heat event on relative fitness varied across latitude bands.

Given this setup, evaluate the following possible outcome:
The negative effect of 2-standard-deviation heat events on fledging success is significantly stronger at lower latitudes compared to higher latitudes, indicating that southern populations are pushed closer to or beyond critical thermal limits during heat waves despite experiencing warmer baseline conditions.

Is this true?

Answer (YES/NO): NO